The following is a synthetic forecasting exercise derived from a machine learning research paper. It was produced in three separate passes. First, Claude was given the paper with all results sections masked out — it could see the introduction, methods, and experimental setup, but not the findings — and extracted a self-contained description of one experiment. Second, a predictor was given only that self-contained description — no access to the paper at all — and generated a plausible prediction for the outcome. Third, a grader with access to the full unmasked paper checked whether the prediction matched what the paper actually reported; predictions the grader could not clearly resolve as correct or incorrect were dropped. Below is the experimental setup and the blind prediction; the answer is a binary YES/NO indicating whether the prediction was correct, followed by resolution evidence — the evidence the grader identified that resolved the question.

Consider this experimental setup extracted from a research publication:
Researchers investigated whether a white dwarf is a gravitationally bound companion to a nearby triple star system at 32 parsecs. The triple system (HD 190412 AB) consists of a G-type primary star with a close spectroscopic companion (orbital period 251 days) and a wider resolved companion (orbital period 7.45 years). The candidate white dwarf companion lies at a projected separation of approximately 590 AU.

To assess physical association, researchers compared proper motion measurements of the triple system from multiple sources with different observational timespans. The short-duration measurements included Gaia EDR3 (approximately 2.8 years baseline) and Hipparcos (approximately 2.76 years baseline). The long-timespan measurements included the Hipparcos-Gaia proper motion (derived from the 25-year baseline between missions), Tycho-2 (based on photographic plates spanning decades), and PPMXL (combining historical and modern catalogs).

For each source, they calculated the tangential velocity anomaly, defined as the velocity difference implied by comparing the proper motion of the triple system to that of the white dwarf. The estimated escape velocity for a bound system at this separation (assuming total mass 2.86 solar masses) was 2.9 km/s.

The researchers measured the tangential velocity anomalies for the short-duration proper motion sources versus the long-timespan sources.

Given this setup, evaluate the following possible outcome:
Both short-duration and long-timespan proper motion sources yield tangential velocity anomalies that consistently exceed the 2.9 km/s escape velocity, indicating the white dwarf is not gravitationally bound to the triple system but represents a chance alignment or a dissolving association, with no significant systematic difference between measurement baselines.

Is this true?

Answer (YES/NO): NO